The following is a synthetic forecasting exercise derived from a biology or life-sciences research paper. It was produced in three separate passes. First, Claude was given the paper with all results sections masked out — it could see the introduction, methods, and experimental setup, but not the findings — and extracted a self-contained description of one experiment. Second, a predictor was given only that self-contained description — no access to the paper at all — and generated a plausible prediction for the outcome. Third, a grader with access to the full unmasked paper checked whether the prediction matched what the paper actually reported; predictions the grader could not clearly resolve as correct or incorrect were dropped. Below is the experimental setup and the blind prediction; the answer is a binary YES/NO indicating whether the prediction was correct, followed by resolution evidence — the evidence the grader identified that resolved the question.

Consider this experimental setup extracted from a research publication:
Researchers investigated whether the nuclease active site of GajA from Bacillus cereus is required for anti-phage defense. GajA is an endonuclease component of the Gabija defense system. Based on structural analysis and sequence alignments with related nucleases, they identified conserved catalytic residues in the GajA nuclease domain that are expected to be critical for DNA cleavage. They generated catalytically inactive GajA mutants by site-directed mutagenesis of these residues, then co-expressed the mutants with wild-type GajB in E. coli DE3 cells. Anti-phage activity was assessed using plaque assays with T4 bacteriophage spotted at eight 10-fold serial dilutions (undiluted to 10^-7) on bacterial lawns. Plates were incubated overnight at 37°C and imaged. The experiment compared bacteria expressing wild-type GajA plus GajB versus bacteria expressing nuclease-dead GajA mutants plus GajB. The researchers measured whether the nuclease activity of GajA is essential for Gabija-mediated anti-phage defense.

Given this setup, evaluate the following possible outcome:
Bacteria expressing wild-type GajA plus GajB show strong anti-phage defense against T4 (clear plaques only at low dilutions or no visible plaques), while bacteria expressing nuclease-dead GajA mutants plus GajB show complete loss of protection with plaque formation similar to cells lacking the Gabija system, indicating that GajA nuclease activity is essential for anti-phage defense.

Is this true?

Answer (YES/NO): YES